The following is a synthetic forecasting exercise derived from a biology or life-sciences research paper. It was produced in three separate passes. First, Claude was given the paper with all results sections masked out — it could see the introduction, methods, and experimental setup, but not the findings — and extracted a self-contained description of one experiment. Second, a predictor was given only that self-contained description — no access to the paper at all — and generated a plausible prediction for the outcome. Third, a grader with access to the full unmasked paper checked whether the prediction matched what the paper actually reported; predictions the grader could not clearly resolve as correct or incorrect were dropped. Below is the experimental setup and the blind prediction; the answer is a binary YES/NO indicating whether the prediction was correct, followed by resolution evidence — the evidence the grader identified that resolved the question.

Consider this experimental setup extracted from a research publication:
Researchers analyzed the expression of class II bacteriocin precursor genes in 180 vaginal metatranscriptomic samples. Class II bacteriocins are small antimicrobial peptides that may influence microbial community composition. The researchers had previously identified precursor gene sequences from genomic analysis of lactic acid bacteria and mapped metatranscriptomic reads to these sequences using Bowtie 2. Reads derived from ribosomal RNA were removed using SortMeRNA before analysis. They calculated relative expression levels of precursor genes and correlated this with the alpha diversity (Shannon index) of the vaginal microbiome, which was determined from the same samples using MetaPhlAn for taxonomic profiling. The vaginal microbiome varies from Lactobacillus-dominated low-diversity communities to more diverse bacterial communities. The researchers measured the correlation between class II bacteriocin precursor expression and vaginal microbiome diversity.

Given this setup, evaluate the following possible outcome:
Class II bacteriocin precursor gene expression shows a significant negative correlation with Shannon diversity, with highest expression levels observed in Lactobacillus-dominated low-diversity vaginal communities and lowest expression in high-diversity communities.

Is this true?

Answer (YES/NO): YES